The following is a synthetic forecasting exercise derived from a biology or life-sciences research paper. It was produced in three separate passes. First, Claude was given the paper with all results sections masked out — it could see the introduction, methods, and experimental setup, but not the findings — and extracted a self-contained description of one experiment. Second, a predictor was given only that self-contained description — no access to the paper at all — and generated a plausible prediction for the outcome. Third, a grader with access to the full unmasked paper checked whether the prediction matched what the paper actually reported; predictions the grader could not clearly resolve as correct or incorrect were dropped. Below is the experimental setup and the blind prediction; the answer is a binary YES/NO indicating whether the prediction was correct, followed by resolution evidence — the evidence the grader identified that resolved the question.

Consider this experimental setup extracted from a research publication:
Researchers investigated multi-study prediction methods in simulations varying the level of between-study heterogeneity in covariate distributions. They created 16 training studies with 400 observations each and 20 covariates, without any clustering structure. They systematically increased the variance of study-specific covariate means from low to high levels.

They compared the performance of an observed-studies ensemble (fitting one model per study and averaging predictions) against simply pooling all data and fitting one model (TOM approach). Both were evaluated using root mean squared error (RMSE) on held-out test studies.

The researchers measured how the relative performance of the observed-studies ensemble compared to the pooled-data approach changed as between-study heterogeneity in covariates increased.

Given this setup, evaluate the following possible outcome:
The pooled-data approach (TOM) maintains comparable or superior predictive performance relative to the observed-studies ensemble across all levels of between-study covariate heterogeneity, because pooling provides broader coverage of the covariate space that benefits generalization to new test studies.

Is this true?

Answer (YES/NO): YES